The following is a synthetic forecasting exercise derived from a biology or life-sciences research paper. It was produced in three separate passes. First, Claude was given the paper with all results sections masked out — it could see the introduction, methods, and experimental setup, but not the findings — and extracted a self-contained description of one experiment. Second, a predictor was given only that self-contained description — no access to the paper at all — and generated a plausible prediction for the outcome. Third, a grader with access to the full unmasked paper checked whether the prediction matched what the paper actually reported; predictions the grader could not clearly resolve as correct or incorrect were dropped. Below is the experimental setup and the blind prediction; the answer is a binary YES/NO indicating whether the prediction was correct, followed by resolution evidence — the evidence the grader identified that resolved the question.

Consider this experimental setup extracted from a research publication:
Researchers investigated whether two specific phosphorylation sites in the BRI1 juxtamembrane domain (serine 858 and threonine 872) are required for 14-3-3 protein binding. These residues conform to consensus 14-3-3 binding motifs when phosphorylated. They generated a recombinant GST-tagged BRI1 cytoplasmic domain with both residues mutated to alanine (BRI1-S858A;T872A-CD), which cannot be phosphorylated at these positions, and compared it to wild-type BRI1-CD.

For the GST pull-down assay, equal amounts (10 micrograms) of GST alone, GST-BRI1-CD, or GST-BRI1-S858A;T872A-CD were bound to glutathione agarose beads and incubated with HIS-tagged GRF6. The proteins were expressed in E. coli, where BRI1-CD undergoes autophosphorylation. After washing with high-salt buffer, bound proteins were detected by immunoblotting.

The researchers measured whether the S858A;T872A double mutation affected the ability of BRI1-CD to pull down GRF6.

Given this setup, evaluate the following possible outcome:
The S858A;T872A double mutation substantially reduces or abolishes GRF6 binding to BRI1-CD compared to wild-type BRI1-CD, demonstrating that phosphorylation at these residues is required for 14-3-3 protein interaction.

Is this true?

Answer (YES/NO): YES